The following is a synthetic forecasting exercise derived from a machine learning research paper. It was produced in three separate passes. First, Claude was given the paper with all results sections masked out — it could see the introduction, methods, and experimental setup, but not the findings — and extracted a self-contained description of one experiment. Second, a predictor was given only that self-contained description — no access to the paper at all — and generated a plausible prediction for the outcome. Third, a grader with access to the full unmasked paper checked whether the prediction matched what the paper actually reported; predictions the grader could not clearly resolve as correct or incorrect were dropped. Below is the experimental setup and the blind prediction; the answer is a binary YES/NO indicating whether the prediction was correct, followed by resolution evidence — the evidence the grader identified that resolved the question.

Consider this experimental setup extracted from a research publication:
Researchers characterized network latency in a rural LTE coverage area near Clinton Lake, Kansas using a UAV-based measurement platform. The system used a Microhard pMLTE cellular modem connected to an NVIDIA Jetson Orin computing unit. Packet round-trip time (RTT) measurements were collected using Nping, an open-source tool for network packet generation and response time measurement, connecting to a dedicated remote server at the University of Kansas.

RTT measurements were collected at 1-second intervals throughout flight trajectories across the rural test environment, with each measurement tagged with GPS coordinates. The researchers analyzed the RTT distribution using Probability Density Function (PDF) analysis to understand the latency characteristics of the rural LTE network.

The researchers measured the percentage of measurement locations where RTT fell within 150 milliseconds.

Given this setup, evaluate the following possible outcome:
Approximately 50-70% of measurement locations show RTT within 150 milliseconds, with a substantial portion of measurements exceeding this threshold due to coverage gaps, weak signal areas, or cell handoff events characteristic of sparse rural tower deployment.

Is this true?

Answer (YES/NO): NO